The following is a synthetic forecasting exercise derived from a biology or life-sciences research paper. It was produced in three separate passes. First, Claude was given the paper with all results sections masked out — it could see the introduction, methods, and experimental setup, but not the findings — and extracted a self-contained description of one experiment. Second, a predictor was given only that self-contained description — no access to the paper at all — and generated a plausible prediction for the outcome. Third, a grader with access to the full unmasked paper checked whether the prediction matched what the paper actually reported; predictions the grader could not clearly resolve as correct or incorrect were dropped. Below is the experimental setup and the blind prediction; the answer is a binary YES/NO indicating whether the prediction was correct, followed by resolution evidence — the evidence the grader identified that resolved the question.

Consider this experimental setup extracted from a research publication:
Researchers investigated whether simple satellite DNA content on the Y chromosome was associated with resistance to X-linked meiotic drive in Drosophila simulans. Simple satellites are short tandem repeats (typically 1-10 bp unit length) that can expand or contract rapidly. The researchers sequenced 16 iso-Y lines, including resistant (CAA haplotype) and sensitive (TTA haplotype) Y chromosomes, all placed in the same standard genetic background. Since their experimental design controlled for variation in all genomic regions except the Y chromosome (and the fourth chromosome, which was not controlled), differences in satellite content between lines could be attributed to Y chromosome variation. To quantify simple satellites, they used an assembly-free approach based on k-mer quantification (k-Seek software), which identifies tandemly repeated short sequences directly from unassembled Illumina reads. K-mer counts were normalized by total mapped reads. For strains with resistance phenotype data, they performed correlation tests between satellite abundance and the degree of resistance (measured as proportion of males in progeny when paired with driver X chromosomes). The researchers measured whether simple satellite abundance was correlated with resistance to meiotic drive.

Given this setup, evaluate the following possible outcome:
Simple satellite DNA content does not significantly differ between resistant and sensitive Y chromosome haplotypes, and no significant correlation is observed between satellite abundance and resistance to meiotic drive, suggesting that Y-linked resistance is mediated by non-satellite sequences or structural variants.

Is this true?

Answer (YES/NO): NO